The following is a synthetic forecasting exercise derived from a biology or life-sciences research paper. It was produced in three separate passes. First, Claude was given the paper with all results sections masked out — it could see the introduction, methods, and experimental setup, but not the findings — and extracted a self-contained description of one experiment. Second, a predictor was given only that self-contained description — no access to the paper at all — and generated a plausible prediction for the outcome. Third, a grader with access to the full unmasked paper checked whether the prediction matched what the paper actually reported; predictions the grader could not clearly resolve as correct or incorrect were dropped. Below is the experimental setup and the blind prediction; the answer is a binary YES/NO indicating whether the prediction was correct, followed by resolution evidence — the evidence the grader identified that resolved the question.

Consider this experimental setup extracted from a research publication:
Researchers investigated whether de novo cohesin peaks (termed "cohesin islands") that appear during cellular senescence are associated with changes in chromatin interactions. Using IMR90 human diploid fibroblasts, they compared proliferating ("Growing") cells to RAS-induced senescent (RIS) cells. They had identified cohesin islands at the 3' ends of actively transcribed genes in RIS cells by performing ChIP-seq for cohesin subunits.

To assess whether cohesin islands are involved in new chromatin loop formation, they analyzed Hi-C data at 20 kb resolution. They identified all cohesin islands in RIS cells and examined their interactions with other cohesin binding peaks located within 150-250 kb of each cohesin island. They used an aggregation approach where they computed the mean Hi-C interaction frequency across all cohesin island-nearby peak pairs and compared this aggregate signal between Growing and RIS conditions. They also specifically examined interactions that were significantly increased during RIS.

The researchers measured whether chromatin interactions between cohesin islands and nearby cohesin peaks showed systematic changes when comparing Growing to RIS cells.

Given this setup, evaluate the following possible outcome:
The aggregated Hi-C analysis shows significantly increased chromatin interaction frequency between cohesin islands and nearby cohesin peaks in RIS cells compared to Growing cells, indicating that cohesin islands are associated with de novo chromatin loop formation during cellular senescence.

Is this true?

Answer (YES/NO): YES